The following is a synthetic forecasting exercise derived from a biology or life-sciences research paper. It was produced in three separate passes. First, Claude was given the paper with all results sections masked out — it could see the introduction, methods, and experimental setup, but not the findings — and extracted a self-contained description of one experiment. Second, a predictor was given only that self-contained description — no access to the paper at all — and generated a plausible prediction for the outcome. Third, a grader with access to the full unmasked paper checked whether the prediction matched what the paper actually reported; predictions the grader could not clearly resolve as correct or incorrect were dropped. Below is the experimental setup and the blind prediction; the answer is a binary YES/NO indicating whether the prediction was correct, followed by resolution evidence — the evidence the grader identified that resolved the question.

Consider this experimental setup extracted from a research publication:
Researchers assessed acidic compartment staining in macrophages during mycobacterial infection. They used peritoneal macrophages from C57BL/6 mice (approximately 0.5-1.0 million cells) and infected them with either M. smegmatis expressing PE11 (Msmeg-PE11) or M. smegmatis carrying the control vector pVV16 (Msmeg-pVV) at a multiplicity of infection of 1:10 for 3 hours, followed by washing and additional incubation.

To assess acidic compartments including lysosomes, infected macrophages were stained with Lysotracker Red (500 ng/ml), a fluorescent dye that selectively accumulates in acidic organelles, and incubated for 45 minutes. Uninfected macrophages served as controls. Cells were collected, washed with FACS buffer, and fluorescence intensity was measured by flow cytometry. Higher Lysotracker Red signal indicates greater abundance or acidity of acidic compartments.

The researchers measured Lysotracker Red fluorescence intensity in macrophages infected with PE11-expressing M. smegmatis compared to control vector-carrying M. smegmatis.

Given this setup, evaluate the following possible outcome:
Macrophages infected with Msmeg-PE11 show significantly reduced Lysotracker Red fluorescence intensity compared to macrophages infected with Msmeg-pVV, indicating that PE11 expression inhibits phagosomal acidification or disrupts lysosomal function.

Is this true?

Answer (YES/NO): YES